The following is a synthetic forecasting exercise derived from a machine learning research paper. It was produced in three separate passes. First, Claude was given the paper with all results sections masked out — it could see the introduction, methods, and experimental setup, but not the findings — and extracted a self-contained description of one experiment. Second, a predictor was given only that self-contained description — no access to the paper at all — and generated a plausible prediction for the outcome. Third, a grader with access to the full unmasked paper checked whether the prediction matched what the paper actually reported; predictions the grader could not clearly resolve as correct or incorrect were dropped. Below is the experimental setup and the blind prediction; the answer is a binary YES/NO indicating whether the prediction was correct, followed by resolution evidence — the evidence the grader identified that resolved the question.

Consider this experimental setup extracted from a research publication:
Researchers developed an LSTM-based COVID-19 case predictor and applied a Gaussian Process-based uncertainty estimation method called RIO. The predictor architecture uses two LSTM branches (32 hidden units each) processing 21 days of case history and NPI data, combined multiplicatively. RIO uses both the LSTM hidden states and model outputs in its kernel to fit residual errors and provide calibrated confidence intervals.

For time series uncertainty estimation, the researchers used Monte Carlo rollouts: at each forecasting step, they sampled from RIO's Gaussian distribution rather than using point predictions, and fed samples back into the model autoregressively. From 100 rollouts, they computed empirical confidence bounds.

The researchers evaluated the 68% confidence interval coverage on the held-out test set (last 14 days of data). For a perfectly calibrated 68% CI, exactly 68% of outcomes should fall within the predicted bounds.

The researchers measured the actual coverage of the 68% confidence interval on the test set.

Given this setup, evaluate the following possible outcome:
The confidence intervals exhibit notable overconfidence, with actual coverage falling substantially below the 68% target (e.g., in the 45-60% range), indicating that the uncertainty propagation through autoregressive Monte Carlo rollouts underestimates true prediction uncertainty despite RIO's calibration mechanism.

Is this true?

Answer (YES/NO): NO